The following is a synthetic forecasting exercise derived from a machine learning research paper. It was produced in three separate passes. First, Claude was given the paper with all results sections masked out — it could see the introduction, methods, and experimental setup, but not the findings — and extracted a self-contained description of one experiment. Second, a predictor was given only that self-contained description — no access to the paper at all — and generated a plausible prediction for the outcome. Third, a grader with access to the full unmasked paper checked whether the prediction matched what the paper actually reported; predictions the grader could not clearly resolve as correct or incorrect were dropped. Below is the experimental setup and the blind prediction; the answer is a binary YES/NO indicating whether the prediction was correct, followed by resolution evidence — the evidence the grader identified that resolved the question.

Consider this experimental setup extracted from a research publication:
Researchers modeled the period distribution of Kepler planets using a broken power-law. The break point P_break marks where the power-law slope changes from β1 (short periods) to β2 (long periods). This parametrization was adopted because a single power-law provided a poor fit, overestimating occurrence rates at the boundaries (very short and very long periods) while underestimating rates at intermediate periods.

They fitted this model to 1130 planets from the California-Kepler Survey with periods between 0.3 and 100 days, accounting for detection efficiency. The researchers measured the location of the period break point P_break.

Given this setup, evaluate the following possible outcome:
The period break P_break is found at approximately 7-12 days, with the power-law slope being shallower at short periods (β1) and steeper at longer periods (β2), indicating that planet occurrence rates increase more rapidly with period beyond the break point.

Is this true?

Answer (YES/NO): NO